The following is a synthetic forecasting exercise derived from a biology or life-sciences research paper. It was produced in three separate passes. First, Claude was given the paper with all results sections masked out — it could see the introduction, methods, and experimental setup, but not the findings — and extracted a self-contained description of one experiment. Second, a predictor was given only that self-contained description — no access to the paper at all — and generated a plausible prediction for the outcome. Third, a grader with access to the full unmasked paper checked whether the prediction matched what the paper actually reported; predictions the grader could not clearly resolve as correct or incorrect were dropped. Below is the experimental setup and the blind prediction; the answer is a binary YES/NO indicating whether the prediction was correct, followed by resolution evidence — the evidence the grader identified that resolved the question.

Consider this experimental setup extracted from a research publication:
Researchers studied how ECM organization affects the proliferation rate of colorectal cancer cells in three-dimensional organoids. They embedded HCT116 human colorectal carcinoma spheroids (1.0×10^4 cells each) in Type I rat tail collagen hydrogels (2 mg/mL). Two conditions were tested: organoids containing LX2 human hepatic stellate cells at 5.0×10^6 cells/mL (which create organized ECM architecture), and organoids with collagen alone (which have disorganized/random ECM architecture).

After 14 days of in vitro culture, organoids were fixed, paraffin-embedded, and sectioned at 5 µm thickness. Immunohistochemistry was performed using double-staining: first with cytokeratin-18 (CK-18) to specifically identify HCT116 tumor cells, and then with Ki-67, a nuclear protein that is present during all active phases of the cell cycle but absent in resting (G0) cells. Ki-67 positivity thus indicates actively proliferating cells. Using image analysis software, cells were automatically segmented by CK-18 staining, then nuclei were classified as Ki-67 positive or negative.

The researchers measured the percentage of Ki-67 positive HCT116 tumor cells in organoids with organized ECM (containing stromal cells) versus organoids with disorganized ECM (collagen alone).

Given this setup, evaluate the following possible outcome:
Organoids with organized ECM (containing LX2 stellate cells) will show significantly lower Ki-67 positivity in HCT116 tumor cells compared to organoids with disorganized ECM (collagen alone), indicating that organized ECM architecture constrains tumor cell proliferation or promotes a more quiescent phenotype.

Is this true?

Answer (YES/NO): YES